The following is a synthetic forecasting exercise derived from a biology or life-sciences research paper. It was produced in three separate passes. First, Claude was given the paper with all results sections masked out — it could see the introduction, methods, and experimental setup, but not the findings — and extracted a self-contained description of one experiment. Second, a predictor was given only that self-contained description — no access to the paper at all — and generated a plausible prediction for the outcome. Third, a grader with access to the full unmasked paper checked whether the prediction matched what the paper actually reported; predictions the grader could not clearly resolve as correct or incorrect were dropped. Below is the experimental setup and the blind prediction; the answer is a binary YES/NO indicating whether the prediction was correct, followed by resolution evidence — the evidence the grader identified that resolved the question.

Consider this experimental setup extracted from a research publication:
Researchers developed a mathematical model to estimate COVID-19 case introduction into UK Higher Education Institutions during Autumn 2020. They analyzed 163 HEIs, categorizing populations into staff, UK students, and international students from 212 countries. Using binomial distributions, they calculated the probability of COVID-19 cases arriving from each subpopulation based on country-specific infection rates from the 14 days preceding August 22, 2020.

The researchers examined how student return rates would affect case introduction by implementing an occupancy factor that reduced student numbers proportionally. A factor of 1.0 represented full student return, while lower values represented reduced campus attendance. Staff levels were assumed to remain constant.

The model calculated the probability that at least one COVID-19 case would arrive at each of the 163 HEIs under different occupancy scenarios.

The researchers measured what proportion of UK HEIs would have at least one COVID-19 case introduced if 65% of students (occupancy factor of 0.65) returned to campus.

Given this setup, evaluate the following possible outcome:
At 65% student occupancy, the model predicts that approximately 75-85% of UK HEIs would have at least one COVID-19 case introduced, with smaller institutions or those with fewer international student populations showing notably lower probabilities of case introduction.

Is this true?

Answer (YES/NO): YES